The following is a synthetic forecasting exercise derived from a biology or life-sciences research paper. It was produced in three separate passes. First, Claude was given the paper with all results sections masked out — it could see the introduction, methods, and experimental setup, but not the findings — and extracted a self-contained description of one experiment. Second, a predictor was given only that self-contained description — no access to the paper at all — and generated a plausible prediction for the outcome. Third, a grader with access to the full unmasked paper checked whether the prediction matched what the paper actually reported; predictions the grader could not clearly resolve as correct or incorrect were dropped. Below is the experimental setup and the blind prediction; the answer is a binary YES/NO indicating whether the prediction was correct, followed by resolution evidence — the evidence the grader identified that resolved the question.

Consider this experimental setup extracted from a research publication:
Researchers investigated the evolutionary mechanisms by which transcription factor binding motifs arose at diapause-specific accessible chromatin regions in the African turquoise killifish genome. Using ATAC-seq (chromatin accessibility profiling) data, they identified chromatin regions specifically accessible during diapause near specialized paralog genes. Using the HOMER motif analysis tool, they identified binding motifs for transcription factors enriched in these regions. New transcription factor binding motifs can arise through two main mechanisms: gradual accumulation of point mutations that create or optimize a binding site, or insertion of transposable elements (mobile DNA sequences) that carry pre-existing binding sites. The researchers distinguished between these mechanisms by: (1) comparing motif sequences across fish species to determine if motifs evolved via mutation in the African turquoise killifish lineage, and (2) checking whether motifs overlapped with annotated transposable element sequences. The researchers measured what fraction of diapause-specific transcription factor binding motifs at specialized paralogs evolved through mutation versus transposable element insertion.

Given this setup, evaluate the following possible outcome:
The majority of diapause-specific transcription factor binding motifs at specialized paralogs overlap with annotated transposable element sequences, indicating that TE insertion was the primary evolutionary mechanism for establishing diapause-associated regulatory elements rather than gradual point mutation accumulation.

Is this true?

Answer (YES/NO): NO